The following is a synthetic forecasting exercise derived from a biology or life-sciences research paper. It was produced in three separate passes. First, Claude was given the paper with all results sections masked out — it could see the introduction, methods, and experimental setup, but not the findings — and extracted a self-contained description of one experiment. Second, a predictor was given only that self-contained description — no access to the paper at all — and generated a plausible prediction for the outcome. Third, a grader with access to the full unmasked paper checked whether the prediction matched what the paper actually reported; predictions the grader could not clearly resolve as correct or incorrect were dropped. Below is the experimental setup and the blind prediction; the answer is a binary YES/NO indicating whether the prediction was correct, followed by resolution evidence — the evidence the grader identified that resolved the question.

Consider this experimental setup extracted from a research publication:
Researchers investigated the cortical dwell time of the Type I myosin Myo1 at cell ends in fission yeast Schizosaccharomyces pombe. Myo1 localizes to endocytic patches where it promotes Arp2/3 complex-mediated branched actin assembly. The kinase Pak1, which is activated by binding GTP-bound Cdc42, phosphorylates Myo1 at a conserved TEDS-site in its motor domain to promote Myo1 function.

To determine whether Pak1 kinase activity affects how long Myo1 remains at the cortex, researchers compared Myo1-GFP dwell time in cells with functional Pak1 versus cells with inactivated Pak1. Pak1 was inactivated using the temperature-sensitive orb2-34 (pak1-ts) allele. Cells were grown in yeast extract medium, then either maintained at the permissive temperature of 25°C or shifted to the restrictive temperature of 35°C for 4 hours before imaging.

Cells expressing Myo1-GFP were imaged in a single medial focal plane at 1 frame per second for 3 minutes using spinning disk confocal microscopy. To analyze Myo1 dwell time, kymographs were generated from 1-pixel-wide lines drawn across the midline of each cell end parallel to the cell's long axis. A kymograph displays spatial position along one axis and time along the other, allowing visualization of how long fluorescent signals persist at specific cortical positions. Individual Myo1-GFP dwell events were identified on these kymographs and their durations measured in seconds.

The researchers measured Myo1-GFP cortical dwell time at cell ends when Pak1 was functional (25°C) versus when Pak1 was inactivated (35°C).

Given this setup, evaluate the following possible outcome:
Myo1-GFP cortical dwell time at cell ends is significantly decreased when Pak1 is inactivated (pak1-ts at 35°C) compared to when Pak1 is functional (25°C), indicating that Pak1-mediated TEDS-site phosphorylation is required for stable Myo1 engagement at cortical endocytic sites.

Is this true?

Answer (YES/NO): NO